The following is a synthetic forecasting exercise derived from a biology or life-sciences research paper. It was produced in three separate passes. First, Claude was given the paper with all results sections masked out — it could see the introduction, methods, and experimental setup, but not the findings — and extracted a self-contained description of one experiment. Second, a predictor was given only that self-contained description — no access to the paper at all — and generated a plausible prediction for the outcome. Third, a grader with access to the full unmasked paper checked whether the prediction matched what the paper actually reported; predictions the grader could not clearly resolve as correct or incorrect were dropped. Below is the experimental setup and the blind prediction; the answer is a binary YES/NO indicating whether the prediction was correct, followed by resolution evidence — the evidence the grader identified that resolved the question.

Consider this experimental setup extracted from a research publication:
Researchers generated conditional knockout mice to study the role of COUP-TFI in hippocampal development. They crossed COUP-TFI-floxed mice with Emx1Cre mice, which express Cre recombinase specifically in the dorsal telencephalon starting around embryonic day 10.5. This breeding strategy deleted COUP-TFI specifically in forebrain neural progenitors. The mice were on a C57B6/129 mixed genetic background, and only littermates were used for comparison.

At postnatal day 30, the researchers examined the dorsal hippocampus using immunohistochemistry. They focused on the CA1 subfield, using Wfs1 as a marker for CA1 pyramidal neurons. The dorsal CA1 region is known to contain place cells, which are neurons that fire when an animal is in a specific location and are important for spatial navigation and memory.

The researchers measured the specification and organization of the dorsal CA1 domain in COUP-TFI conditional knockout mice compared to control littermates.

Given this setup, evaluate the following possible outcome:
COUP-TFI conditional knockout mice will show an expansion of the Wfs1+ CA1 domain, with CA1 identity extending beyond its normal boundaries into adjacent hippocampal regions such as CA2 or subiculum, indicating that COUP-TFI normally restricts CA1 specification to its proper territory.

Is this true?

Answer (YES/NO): NO